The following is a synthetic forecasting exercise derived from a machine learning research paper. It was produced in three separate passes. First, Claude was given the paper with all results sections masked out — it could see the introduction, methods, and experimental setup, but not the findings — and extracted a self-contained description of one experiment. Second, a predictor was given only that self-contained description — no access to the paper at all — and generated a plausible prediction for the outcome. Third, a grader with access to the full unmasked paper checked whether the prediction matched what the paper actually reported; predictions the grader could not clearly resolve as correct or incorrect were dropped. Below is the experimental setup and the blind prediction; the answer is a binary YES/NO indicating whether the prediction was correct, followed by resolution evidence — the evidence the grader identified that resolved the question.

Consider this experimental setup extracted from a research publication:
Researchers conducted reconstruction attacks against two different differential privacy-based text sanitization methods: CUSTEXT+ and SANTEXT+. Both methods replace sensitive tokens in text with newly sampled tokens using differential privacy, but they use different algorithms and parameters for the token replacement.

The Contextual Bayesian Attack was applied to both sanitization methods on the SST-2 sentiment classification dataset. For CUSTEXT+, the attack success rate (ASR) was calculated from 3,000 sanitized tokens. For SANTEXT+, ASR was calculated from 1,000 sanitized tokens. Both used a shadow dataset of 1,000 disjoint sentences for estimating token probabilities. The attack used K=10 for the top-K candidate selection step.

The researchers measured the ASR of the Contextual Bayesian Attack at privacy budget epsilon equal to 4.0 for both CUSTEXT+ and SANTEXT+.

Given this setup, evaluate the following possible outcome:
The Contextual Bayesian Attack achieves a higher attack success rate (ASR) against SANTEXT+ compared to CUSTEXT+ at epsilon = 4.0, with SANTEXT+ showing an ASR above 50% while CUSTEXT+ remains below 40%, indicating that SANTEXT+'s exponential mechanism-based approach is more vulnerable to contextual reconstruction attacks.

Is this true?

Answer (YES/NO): NO